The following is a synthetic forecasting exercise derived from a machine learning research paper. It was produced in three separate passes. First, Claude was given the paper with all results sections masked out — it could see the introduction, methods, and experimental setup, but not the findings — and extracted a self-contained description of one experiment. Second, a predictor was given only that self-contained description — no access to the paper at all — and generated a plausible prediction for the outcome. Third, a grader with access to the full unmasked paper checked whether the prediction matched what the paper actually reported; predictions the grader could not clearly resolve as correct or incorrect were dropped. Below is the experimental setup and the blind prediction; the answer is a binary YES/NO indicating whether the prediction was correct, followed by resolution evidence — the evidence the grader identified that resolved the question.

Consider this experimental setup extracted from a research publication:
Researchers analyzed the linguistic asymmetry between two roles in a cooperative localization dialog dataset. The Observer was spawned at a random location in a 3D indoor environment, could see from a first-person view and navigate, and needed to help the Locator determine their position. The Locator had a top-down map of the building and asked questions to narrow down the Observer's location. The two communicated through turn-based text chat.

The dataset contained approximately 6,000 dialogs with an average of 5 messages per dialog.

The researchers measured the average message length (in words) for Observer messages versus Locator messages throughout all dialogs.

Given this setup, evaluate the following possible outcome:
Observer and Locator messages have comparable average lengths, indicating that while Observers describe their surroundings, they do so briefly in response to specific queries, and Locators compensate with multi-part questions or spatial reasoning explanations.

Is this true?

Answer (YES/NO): NO